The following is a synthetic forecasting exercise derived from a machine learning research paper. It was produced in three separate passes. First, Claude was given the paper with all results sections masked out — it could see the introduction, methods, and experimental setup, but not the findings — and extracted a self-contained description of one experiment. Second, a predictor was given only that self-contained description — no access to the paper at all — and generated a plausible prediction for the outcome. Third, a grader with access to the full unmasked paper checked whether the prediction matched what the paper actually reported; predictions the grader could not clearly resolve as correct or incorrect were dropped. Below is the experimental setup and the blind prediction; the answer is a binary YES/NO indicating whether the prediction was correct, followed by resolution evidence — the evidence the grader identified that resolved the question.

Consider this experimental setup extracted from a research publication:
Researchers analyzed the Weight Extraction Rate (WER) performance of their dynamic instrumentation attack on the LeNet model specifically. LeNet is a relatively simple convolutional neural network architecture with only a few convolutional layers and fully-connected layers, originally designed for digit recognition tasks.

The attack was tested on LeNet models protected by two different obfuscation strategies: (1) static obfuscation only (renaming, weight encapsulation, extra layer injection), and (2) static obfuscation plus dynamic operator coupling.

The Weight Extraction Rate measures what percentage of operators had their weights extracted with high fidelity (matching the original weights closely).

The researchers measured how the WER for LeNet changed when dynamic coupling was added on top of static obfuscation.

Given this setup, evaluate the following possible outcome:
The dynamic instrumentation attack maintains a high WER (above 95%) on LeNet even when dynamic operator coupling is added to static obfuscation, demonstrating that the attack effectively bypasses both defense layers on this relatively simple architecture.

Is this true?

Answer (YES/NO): NO